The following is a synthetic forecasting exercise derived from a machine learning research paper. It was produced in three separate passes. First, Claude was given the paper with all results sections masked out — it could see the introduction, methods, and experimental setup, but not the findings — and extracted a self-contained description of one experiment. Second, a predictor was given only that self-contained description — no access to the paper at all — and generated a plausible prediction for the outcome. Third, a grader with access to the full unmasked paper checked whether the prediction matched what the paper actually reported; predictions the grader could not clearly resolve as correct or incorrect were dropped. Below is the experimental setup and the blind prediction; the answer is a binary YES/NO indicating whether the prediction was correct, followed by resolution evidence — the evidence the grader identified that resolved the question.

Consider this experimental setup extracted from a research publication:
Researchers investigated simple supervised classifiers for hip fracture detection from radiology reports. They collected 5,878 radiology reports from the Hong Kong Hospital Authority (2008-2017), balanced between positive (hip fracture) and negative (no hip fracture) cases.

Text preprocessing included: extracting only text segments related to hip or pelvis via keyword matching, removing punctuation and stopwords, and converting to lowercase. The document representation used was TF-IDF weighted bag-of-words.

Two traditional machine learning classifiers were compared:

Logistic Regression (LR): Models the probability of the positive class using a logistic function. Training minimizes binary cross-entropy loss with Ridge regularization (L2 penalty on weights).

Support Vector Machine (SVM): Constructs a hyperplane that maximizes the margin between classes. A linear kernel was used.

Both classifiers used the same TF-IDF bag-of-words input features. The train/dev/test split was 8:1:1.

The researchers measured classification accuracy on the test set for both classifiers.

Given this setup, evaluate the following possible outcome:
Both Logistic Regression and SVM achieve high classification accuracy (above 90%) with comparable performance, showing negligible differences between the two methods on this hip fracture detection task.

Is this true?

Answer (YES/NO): YES